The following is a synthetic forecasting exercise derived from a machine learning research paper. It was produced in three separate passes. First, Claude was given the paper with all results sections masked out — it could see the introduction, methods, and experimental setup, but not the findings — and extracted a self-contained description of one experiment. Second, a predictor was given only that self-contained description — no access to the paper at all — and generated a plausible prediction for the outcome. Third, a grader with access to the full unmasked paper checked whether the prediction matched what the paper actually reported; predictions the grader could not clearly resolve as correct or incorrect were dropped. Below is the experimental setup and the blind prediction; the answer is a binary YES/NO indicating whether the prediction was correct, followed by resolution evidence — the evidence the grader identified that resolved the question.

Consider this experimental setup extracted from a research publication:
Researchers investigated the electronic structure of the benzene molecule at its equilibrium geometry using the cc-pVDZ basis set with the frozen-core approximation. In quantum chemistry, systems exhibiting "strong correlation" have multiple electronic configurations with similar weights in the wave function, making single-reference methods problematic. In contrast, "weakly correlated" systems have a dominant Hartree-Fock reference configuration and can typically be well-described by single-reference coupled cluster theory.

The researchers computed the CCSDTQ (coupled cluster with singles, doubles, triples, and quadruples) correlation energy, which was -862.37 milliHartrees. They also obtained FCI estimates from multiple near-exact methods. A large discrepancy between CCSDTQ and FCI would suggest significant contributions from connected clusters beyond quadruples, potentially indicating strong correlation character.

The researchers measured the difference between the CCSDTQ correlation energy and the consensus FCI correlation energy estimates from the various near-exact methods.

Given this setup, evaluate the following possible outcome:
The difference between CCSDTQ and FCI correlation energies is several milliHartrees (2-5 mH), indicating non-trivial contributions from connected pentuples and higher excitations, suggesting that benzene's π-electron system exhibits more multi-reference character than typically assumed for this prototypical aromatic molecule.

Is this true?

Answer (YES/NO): NO